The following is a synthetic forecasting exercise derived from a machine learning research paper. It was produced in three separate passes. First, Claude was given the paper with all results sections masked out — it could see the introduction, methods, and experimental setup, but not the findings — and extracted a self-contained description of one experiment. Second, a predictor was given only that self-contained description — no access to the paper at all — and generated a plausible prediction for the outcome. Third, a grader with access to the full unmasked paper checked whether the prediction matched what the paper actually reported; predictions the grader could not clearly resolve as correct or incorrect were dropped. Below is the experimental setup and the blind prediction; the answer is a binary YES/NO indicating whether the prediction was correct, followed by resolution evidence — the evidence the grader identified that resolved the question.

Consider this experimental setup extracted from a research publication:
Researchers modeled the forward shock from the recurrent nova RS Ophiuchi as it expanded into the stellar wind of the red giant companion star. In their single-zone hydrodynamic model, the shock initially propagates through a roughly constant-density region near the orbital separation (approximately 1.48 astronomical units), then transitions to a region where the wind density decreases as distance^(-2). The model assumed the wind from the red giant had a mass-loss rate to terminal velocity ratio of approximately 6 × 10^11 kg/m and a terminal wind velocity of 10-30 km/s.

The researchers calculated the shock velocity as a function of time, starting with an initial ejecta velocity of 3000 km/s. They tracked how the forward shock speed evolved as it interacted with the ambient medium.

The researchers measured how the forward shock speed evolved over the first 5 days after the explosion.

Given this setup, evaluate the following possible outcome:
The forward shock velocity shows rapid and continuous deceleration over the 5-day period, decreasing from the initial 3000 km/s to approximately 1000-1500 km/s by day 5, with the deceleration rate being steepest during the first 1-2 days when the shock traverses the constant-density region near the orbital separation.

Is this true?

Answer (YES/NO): NO